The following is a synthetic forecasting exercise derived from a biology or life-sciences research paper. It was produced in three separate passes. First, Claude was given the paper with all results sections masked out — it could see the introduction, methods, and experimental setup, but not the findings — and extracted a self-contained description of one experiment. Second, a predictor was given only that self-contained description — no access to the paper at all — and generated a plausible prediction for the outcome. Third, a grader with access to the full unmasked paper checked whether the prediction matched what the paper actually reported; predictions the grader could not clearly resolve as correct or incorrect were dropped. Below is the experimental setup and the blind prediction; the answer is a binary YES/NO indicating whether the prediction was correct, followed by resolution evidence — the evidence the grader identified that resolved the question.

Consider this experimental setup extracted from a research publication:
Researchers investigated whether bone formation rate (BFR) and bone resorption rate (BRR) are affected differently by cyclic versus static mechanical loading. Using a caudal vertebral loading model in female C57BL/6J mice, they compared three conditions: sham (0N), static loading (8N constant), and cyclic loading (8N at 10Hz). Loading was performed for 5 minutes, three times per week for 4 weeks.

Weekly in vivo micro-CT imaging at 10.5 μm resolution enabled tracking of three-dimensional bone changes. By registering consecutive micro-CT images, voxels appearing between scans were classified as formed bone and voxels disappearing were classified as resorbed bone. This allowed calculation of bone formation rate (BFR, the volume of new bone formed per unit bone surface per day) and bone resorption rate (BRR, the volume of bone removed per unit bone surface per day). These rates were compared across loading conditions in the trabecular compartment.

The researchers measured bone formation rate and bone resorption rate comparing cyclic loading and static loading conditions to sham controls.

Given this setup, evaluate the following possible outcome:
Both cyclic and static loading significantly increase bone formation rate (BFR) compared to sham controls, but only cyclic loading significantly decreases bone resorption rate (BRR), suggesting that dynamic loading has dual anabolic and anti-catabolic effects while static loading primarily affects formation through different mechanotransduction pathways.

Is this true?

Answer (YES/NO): NO